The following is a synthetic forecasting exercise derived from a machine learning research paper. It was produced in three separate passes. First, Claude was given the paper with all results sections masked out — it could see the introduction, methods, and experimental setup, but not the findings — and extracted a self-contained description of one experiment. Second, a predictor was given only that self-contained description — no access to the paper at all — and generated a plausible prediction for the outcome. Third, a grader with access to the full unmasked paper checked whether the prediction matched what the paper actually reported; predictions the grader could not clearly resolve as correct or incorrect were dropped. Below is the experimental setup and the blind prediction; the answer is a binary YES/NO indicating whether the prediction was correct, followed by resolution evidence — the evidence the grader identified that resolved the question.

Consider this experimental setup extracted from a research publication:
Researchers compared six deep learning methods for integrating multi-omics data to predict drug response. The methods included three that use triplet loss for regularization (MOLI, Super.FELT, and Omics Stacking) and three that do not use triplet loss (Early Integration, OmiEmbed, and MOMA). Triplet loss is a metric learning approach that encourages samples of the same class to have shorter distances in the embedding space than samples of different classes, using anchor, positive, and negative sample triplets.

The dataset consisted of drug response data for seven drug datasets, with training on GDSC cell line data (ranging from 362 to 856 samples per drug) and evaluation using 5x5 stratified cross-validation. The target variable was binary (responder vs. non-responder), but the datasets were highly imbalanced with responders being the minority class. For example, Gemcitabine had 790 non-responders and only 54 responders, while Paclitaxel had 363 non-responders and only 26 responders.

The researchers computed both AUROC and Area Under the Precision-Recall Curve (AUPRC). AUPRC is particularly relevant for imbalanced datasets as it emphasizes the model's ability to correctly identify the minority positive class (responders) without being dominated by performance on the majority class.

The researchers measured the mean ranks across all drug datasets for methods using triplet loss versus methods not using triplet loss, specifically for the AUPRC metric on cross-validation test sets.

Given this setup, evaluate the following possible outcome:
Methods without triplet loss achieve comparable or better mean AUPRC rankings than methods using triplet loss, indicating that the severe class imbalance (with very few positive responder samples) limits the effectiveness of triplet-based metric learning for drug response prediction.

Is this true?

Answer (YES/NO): NO